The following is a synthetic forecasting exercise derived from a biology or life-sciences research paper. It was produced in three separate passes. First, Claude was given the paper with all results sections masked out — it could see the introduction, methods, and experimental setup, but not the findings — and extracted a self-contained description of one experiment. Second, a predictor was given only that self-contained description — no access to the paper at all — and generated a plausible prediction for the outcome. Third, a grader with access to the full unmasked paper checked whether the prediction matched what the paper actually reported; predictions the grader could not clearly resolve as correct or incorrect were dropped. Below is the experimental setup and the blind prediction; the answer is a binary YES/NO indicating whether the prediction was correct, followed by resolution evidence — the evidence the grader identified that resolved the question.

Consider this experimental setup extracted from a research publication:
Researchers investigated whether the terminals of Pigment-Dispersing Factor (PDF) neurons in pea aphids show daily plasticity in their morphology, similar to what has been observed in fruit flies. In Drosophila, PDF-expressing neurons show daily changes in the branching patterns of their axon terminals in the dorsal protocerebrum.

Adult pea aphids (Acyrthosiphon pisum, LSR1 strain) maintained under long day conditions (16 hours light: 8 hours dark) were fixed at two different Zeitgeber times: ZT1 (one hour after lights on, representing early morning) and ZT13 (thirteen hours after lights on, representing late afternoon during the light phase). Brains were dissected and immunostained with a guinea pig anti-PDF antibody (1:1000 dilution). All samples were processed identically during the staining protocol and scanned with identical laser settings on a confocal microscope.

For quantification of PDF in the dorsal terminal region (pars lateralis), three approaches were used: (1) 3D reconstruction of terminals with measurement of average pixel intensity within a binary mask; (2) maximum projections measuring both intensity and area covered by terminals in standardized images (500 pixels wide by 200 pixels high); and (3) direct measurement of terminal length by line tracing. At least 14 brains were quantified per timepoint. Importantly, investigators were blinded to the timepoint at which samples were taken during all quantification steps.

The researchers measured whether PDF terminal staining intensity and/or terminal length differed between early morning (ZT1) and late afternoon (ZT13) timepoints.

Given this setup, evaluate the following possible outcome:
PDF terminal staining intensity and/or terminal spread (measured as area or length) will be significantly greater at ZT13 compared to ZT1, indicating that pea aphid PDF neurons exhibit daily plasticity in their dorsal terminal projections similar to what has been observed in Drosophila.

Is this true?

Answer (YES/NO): NO